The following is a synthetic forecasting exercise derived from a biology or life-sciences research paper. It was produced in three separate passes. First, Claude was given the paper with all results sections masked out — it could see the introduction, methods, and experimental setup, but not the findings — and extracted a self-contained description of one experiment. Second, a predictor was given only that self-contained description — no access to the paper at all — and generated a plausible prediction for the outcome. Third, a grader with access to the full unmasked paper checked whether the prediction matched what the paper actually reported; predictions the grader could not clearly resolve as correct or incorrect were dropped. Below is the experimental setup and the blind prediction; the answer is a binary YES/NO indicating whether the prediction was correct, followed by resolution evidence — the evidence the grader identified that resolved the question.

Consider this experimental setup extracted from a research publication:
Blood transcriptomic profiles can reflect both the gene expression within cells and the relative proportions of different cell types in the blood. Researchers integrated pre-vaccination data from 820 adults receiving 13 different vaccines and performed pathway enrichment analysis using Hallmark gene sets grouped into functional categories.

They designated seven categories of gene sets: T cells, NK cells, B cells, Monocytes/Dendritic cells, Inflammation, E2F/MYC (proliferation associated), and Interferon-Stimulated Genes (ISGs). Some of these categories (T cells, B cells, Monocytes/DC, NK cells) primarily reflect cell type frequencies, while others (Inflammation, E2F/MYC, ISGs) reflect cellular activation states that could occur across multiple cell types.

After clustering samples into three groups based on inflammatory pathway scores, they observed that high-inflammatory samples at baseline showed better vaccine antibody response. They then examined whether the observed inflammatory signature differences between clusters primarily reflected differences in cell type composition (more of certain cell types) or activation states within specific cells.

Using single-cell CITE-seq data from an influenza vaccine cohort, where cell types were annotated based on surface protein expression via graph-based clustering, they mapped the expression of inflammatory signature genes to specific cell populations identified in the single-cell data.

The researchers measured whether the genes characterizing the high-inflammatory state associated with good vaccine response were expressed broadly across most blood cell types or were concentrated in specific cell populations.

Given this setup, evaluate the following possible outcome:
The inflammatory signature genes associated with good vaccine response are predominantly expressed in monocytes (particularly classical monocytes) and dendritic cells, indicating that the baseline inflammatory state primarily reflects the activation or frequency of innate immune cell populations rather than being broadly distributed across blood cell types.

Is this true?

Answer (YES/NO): YES